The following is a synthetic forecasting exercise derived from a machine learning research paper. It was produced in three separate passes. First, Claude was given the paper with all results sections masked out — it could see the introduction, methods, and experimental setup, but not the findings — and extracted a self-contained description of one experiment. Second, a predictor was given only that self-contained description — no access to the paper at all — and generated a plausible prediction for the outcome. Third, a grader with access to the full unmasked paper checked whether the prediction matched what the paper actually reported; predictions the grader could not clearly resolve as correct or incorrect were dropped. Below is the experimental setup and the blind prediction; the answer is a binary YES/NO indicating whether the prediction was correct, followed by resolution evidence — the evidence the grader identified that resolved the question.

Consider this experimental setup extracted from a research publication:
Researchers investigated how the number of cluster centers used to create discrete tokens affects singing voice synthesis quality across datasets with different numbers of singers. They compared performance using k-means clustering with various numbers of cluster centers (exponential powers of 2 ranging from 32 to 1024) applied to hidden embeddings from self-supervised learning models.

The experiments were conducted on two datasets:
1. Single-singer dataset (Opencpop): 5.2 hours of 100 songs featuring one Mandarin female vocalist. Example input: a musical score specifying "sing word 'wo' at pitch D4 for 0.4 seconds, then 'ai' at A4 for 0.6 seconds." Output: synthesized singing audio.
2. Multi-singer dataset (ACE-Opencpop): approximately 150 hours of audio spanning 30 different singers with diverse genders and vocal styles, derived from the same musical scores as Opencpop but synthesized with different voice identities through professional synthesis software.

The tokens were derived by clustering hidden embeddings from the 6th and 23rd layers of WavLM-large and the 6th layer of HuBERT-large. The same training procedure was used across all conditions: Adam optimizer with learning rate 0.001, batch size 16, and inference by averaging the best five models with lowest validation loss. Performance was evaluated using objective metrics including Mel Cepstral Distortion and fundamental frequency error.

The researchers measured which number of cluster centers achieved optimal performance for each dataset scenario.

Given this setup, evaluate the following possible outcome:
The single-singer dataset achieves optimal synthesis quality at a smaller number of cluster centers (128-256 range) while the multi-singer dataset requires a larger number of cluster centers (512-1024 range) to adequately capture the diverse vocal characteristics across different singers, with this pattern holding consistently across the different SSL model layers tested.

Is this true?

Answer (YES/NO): YES